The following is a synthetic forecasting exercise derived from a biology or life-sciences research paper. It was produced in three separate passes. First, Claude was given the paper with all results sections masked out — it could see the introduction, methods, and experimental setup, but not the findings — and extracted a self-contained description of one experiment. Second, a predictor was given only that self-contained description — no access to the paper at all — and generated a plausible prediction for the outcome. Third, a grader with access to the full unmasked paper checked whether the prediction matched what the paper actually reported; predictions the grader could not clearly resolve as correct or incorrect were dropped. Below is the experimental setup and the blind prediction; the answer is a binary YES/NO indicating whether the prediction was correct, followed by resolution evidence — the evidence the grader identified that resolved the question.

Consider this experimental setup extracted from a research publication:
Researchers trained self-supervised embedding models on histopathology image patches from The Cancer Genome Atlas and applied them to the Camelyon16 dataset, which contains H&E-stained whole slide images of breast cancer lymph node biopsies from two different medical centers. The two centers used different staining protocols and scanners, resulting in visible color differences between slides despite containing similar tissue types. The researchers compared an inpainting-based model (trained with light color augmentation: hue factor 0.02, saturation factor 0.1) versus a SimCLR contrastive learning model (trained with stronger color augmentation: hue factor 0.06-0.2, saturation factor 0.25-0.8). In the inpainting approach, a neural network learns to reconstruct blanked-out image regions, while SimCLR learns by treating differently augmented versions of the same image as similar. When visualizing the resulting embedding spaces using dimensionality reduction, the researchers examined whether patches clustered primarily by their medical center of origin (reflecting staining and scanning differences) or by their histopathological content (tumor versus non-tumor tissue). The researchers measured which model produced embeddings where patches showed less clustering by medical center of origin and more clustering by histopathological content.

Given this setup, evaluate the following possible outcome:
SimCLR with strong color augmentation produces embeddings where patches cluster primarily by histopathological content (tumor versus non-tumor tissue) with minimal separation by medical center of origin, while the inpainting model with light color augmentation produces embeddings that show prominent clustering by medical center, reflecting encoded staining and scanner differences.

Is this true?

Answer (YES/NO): NO